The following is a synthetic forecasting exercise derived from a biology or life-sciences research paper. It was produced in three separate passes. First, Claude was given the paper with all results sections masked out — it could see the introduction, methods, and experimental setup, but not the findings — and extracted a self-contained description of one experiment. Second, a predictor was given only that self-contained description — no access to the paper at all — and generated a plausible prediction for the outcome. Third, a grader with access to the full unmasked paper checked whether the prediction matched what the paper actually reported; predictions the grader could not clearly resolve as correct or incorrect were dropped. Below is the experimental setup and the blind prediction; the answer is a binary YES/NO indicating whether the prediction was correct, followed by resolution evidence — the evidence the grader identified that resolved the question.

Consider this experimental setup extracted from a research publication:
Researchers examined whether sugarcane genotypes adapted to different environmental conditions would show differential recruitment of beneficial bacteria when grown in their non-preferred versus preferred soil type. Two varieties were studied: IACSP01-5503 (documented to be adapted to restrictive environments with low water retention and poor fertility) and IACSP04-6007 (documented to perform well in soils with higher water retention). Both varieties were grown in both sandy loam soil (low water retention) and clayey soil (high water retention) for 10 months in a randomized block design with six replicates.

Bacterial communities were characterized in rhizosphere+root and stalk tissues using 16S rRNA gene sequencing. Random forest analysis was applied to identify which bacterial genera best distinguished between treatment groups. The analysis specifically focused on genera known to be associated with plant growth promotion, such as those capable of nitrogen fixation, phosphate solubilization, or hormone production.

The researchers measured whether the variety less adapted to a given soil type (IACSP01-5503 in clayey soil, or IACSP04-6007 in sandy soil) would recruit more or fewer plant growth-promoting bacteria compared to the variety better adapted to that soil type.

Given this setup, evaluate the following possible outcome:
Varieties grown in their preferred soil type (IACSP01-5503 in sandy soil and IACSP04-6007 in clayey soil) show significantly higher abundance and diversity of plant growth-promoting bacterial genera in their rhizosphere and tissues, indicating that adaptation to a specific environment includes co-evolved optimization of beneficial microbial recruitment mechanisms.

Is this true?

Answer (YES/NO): NO